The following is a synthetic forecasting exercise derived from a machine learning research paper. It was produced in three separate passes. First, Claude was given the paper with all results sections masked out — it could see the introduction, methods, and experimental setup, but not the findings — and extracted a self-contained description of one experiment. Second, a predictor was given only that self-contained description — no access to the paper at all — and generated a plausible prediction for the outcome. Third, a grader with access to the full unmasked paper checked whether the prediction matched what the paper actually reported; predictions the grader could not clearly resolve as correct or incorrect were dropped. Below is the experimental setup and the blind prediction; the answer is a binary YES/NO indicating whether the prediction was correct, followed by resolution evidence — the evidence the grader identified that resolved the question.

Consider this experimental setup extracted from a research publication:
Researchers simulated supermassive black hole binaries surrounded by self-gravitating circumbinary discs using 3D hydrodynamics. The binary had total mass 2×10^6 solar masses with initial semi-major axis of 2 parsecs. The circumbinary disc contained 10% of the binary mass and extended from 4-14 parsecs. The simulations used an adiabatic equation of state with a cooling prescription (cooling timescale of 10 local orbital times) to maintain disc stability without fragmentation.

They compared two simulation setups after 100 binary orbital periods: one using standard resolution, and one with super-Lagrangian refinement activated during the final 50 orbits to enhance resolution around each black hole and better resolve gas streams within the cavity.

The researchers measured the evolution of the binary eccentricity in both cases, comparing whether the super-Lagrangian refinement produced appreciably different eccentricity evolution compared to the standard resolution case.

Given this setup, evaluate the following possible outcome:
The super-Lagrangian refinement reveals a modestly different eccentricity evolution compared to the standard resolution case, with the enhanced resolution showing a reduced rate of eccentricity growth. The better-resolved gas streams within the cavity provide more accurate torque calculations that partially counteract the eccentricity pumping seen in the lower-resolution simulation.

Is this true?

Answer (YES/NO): NO